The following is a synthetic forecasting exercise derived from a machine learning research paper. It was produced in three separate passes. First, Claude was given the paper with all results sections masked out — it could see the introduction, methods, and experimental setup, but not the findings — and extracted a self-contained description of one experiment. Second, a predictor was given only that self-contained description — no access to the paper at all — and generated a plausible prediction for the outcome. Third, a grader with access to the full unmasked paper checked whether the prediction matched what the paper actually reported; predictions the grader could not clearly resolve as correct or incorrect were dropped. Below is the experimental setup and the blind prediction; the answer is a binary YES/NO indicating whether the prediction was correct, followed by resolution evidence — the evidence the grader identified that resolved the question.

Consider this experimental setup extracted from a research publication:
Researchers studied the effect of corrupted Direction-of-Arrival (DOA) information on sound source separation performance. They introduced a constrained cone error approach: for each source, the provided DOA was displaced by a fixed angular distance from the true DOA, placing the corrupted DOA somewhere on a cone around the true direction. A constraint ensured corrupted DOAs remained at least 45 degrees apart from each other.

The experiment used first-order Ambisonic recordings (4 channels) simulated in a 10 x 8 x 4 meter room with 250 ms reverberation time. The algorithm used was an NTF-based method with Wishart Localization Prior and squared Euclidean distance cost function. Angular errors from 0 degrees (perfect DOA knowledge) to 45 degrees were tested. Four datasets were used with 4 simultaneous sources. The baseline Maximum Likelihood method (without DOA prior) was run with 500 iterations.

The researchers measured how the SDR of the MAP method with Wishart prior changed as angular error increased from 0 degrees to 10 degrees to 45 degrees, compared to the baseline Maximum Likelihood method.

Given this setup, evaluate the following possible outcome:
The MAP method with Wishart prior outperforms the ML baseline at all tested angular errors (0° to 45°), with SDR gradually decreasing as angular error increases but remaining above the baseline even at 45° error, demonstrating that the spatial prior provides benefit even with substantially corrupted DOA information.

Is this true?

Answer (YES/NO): NO